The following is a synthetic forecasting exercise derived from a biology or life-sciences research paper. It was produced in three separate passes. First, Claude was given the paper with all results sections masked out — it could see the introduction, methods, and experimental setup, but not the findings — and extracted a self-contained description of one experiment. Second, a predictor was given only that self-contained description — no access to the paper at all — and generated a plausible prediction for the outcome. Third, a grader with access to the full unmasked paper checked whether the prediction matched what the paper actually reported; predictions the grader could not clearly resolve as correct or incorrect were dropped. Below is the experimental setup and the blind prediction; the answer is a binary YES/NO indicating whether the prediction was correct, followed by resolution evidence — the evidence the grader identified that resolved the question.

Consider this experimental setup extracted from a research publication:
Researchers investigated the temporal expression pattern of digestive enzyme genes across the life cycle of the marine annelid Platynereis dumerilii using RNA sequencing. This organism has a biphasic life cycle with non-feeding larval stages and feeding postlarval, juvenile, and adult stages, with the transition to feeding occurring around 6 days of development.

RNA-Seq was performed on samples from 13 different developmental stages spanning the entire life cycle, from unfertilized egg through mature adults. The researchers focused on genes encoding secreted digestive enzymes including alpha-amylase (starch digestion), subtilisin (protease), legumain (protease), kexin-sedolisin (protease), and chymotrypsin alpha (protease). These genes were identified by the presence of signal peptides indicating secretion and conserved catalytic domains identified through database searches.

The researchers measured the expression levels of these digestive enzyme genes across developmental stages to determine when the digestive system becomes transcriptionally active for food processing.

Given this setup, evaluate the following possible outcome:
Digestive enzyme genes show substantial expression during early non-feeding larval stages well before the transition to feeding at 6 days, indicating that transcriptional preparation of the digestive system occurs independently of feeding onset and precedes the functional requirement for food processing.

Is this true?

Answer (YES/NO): NO